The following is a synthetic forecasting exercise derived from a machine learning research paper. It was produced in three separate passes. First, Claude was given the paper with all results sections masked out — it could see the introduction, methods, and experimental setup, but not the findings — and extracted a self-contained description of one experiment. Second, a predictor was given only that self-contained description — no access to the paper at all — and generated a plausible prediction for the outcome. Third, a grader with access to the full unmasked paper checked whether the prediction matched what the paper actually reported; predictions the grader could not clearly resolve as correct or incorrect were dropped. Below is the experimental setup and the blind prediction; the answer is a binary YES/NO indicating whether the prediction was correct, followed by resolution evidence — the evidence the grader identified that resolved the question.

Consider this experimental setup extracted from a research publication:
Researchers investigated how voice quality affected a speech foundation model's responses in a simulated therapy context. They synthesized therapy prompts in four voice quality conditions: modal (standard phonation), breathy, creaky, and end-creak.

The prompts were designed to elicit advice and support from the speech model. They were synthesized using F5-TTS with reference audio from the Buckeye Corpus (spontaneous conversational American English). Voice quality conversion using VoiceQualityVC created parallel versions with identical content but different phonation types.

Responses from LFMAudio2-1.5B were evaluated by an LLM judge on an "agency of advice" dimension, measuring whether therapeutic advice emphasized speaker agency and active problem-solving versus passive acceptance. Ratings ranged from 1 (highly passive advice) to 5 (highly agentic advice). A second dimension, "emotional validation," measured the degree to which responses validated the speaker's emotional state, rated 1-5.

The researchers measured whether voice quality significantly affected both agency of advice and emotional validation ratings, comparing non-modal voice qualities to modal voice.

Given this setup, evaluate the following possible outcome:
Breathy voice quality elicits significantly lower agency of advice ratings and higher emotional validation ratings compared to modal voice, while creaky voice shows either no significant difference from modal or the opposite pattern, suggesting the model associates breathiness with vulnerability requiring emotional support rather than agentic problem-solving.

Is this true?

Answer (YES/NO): NO